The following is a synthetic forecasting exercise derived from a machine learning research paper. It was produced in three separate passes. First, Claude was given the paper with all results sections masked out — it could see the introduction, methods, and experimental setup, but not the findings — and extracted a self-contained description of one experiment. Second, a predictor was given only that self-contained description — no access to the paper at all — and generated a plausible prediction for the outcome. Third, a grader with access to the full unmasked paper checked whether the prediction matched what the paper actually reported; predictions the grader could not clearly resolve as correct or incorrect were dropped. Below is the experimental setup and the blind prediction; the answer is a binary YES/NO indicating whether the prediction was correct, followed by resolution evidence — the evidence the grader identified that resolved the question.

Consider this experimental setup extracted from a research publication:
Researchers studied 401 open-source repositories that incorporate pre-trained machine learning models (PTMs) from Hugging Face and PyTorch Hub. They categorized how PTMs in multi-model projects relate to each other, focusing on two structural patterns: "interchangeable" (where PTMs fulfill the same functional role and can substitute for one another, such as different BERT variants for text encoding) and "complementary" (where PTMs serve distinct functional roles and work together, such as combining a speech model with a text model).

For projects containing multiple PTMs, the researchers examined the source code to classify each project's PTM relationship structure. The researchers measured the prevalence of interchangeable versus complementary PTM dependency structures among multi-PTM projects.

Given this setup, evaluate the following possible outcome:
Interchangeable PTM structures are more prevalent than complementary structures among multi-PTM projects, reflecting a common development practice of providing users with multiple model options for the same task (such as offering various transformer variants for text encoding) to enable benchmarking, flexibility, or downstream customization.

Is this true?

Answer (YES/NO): YES